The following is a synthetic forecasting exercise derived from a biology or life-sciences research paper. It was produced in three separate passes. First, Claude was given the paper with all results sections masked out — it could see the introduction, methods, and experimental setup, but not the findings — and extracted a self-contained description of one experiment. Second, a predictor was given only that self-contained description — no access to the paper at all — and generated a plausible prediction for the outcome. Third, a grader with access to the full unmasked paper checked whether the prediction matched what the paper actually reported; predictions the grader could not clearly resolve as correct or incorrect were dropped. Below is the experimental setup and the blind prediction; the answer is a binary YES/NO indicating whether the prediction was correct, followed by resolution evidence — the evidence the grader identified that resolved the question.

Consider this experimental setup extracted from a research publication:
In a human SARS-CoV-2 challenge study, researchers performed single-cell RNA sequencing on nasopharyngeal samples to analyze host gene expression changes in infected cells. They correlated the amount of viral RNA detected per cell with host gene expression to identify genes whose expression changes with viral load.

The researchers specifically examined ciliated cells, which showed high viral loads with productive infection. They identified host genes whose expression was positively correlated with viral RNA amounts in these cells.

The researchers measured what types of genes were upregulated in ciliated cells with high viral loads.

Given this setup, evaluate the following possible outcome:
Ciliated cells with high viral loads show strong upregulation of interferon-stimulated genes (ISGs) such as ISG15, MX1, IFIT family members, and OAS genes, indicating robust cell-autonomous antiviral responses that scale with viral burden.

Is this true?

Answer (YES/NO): NO